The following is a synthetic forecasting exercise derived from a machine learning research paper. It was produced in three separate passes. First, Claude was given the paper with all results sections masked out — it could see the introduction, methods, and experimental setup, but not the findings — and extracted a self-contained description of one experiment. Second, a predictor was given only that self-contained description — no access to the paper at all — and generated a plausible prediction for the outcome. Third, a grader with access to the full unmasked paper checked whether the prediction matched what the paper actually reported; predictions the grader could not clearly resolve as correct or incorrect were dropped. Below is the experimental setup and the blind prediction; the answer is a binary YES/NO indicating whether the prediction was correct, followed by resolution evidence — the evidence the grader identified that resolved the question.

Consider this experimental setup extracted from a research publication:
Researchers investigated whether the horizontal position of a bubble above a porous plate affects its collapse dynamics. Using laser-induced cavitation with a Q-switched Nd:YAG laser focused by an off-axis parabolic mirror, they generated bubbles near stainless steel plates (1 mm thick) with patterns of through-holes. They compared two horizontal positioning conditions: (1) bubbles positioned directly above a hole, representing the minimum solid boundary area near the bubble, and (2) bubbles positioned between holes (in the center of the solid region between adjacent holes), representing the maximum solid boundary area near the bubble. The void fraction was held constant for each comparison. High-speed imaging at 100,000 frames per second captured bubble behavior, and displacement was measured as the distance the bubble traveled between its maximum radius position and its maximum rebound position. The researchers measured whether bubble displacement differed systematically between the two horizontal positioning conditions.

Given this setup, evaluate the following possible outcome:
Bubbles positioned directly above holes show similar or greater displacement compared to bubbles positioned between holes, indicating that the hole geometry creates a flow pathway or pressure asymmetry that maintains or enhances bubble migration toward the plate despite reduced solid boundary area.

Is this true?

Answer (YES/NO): NO